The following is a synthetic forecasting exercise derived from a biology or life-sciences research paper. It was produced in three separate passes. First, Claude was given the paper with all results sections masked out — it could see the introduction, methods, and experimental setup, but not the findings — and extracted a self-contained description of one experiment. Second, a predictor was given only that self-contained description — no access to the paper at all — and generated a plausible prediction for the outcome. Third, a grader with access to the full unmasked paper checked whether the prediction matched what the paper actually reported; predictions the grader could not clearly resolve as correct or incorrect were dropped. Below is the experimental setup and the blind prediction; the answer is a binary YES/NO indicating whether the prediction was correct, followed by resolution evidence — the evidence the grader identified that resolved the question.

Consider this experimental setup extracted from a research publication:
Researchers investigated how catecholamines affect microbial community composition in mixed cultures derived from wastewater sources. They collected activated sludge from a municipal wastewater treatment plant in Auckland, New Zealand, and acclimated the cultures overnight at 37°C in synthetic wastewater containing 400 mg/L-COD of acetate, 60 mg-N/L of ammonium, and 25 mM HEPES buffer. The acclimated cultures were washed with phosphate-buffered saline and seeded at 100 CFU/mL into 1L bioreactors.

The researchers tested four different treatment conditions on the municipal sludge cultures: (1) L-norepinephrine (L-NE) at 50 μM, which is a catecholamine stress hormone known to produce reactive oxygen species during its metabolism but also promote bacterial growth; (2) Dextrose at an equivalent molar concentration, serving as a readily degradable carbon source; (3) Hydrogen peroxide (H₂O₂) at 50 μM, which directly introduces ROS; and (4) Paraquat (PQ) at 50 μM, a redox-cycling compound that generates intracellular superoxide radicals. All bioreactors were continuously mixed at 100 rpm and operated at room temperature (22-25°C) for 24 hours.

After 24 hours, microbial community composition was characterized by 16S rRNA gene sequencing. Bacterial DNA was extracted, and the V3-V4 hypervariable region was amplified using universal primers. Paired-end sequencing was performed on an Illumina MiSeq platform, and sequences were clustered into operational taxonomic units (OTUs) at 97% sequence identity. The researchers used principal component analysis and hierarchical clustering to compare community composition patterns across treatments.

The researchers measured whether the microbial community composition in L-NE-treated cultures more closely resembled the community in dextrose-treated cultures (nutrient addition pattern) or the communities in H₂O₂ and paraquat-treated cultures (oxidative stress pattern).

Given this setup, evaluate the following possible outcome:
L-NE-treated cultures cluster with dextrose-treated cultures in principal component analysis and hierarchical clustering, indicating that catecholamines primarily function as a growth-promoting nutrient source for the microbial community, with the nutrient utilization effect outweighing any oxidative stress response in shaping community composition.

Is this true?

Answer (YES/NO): YES